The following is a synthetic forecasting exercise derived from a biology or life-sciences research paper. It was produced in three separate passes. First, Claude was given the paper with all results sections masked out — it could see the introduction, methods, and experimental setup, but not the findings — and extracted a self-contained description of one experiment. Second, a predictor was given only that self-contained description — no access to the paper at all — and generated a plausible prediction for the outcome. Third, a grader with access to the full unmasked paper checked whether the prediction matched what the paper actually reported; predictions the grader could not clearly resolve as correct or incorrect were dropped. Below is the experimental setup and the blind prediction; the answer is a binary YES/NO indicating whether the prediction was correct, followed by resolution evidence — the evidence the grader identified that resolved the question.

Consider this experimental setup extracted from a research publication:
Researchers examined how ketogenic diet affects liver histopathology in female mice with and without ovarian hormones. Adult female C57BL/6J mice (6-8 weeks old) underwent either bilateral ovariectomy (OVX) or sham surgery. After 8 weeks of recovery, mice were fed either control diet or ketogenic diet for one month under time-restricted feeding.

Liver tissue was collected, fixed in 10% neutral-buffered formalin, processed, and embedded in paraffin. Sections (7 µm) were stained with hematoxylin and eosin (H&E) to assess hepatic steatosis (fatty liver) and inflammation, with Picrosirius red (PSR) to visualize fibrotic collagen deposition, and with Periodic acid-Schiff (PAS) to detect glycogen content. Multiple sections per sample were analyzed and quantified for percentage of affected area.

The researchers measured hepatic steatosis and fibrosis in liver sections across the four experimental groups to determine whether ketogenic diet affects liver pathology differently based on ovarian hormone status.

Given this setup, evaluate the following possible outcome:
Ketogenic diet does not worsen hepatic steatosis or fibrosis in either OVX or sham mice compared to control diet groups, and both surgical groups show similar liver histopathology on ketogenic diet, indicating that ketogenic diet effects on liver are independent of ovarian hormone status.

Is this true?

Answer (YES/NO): NO